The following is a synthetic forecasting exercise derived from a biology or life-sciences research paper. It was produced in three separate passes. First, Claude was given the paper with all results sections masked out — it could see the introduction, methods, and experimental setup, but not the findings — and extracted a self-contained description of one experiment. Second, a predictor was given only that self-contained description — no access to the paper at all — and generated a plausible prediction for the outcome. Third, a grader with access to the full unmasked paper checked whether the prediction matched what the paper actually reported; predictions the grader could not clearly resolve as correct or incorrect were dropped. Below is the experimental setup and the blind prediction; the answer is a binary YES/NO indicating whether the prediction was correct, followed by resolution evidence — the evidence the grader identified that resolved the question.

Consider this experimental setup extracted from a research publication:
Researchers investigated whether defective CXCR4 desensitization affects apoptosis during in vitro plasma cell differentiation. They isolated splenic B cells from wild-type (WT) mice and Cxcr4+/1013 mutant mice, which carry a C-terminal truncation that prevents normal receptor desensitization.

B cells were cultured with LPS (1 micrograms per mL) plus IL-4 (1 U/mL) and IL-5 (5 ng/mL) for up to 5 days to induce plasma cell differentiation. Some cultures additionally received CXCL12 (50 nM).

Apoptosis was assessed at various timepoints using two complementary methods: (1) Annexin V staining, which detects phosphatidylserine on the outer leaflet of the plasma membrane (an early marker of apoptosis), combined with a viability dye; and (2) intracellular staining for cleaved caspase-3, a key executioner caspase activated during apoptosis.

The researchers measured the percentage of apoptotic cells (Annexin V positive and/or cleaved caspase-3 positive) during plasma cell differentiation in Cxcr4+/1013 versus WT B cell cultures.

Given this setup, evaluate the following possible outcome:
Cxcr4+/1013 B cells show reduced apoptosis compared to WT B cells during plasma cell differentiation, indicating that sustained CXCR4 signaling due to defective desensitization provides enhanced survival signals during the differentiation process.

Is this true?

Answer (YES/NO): NO